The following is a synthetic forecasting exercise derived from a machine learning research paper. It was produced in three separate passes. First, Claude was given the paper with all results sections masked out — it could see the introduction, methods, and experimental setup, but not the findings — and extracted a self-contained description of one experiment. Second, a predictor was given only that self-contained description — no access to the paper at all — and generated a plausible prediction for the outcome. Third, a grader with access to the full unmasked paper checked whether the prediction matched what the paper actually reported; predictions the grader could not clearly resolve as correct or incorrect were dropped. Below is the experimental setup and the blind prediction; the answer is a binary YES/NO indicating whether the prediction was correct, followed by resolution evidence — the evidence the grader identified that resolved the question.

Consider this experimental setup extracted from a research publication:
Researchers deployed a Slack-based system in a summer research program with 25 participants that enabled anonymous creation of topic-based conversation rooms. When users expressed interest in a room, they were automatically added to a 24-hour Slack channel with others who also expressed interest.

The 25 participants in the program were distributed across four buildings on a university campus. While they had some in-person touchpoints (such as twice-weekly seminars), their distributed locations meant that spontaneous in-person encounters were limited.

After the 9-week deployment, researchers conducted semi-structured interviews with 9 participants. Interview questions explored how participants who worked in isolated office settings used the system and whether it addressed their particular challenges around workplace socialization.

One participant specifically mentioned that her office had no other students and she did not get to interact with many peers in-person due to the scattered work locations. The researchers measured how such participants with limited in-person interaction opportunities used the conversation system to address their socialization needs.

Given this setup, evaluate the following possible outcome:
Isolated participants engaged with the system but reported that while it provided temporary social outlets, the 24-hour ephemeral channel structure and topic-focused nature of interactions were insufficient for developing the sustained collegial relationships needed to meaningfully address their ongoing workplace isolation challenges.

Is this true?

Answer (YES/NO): NO